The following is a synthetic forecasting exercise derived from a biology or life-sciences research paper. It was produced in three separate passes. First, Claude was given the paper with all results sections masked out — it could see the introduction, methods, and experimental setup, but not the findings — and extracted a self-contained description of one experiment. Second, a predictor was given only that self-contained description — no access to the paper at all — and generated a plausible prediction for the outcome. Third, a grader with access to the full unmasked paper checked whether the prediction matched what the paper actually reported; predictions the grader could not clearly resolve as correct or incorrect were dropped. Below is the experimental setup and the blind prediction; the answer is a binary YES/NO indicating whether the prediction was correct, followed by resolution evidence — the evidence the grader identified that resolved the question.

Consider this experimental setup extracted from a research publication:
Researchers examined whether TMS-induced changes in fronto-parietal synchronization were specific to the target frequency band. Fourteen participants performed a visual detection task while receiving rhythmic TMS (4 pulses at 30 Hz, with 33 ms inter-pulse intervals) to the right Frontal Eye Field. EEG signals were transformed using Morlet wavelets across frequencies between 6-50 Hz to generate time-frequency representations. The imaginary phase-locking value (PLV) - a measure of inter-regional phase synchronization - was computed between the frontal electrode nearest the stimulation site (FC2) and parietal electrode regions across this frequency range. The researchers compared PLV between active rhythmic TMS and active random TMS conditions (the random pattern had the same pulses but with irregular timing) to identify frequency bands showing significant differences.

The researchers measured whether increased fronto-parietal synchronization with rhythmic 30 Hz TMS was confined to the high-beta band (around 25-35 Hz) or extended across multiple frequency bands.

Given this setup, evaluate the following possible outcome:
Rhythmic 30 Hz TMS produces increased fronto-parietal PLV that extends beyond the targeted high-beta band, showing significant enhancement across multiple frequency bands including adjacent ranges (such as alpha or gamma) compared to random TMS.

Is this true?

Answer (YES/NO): NO